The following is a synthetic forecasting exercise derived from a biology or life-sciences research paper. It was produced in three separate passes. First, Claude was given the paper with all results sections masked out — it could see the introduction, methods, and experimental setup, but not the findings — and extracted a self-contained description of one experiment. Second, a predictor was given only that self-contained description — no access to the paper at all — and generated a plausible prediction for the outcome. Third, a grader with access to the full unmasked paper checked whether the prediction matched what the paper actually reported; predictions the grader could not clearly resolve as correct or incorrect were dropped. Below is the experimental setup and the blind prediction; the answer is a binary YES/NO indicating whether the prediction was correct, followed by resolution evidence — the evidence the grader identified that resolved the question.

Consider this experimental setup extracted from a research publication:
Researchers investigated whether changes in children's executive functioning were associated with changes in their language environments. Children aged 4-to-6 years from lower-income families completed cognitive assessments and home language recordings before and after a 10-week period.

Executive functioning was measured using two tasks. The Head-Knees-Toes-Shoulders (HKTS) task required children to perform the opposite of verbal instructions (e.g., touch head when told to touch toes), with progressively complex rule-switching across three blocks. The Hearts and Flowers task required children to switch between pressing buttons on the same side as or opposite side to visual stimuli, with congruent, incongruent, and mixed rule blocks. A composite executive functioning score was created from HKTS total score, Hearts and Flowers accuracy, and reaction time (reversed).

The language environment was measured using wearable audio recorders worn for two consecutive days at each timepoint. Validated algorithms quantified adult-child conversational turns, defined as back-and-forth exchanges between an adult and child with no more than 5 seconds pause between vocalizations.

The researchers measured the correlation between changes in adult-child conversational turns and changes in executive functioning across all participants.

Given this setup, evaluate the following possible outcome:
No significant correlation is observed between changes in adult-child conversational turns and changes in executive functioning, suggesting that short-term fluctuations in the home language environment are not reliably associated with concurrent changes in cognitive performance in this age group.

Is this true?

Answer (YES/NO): NO